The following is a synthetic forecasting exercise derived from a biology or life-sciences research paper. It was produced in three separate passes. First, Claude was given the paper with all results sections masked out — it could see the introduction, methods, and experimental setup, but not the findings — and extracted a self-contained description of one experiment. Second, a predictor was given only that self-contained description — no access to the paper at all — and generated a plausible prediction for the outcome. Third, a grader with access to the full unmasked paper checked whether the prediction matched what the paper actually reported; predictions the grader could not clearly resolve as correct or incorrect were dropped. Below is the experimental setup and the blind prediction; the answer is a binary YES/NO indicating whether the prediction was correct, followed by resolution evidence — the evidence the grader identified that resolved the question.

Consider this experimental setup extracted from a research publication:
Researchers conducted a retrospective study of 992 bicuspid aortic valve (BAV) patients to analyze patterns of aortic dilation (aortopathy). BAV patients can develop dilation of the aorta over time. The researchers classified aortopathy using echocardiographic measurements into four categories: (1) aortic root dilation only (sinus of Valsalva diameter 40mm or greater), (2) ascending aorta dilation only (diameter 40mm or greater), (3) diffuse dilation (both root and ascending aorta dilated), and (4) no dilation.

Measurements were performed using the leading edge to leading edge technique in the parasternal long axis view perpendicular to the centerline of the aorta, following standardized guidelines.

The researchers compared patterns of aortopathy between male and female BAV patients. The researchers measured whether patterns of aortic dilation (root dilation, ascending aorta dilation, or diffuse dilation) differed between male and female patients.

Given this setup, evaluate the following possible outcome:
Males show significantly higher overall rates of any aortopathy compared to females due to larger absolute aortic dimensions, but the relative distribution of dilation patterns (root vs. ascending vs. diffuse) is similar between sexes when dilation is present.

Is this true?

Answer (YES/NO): NO